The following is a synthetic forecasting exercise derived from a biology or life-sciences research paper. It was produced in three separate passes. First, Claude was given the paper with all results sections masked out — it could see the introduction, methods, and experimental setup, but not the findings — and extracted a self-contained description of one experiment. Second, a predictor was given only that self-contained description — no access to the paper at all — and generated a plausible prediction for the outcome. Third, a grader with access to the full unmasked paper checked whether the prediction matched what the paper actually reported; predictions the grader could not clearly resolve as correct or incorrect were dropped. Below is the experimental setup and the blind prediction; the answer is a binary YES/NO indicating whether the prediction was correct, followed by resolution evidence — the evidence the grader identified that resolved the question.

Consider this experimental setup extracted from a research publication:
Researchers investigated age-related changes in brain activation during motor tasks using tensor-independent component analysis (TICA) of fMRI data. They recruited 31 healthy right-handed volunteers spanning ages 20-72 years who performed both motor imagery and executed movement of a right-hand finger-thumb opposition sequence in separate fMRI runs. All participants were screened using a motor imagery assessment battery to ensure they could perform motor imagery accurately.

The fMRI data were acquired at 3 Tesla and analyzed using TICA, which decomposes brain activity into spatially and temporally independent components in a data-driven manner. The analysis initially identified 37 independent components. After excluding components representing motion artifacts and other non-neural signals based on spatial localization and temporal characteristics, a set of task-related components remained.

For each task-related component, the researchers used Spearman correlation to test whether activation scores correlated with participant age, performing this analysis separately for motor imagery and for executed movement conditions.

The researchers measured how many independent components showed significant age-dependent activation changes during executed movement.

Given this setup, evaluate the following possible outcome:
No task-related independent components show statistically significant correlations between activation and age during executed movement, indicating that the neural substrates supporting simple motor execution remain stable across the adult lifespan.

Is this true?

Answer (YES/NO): NO